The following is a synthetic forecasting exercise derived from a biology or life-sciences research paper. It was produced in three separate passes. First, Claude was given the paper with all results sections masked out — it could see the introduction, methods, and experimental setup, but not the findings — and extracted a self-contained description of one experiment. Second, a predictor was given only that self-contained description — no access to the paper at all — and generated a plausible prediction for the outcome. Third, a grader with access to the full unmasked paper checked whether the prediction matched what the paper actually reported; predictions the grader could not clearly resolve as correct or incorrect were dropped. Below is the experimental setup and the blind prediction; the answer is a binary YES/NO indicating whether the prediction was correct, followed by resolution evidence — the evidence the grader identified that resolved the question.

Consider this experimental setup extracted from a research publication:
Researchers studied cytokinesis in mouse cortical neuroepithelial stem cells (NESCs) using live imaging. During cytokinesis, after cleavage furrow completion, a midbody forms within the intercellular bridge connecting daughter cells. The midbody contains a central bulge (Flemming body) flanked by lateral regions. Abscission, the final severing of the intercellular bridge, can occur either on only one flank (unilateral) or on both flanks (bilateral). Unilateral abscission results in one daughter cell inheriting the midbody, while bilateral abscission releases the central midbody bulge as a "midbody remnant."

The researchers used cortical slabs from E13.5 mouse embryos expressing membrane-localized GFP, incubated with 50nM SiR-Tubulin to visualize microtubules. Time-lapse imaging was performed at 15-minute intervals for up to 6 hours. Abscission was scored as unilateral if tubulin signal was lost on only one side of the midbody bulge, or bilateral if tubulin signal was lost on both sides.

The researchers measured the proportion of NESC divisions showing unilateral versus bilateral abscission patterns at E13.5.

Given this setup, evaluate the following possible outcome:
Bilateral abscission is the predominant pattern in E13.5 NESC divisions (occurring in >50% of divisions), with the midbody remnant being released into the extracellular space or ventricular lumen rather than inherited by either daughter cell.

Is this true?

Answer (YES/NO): YES